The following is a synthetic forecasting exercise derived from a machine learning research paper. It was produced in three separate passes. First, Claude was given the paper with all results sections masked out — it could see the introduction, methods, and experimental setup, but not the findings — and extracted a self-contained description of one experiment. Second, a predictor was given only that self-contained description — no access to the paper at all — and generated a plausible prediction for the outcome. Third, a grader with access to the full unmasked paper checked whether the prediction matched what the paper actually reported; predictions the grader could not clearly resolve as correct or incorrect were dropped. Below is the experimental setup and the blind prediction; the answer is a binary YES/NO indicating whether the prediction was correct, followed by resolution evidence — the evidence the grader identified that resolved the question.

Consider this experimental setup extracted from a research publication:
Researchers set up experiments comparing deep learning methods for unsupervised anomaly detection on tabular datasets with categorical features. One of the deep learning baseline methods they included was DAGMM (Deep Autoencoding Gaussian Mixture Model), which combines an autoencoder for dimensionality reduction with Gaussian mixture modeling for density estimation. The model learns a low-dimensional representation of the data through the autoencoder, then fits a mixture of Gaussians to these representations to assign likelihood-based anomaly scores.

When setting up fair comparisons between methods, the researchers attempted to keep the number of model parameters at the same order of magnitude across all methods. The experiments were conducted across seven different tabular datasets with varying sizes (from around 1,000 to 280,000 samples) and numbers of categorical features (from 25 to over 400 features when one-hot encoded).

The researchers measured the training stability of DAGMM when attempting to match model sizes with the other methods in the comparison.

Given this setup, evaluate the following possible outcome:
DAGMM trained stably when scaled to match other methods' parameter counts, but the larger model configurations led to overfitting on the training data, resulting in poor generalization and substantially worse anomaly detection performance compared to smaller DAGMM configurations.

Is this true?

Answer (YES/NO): NO